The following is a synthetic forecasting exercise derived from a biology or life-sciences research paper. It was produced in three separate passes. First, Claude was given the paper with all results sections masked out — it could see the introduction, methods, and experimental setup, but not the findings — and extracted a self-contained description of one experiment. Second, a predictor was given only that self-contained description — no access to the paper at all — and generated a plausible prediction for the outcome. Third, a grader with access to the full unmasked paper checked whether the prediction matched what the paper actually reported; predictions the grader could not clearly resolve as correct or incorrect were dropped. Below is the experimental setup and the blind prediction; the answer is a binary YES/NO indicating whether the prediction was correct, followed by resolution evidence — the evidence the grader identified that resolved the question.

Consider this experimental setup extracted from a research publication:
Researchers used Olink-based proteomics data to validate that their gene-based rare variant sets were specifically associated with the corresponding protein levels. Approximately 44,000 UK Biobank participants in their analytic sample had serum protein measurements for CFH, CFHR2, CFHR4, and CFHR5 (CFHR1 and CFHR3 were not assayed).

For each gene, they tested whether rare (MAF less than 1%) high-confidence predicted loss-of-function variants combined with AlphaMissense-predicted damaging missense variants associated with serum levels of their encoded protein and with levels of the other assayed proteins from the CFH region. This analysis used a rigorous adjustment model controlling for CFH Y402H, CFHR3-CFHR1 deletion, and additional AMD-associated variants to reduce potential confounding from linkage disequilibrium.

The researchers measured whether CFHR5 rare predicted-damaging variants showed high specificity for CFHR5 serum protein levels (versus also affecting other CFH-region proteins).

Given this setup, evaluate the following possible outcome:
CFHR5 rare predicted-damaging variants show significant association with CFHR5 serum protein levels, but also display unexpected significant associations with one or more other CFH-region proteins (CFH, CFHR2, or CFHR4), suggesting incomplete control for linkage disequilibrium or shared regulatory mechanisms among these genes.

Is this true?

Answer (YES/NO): NO